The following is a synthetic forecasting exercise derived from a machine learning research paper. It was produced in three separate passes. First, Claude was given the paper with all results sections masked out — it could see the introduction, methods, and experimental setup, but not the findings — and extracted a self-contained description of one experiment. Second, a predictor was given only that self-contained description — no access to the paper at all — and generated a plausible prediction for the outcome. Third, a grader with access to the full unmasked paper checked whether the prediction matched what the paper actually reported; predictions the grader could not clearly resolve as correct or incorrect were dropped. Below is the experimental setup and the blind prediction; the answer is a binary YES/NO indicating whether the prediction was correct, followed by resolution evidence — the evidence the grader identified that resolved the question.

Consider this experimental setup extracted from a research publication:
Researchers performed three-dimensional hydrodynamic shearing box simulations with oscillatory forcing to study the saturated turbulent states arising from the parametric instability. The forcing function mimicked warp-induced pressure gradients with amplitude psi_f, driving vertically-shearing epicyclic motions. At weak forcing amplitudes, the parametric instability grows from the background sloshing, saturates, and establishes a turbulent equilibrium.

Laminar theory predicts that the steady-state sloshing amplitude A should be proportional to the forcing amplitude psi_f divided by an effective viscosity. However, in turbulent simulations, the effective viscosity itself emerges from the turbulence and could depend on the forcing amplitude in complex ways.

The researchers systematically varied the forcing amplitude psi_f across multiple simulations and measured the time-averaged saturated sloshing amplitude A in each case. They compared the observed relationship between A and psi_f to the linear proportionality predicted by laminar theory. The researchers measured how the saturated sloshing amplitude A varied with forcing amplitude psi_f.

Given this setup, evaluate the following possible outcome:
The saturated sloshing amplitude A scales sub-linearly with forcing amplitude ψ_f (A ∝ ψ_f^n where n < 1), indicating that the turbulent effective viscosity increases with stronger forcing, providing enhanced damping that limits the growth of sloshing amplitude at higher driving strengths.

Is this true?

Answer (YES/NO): YES